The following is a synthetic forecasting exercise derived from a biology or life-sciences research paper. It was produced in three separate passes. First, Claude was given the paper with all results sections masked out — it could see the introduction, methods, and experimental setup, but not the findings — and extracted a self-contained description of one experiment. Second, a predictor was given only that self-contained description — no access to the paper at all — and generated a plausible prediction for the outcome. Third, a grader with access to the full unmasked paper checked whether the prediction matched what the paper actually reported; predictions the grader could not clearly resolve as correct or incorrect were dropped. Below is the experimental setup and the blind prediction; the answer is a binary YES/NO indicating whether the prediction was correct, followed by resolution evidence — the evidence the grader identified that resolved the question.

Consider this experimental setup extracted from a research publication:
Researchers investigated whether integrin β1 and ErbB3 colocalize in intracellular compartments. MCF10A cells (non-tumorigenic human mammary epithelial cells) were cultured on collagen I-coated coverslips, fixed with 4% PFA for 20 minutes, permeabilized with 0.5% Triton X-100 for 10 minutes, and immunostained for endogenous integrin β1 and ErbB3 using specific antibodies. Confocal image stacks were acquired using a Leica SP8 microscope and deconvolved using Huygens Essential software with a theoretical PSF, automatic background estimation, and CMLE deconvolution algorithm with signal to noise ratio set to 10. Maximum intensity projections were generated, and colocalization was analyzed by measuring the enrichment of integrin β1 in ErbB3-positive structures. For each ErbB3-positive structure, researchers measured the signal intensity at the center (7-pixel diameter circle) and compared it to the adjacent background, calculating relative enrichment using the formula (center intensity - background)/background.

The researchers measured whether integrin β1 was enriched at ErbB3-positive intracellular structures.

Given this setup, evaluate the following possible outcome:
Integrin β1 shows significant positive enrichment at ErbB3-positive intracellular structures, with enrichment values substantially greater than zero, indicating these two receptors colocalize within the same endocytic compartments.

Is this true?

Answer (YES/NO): YES